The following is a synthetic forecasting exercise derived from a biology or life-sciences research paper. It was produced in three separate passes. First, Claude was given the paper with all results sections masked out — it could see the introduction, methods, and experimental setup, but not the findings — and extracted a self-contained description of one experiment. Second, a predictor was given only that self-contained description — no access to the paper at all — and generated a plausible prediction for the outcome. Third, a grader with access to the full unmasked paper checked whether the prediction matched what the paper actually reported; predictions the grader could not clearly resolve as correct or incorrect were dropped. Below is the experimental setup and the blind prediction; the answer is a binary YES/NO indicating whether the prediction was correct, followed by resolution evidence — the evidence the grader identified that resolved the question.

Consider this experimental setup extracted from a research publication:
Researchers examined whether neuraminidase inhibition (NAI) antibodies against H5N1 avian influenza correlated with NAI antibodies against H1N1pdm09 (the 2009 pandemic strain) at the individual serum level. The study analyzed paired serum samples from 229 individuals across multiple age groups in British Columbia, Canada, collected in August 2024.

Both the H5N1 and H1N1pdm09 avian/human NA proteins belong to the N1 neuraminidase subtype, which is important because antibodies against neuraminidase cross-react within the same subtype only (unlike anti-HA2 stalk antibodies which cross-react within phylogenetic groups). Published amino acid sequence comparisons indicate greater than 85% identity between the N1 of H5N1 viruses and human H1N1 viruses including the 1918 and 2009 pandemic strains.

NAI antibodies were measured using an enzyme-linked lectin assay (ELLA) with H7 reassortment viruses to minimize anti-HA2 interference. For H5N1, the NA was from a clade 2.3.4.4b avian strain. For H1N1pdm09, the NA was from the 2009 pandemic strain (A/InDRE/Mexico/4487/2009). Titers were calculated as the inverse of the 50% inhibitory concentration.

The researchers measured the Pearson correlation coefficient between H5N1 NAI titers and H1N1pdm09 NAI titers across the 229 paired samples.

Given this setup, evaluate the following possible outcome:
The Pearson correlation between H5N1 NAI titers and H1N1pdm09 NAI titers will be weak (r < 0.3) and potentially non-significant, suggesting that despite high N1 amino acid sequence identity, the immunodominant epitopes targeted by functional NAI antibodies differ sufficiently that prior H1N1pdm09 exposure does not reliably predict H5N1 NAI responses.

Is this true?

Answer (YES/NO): NO